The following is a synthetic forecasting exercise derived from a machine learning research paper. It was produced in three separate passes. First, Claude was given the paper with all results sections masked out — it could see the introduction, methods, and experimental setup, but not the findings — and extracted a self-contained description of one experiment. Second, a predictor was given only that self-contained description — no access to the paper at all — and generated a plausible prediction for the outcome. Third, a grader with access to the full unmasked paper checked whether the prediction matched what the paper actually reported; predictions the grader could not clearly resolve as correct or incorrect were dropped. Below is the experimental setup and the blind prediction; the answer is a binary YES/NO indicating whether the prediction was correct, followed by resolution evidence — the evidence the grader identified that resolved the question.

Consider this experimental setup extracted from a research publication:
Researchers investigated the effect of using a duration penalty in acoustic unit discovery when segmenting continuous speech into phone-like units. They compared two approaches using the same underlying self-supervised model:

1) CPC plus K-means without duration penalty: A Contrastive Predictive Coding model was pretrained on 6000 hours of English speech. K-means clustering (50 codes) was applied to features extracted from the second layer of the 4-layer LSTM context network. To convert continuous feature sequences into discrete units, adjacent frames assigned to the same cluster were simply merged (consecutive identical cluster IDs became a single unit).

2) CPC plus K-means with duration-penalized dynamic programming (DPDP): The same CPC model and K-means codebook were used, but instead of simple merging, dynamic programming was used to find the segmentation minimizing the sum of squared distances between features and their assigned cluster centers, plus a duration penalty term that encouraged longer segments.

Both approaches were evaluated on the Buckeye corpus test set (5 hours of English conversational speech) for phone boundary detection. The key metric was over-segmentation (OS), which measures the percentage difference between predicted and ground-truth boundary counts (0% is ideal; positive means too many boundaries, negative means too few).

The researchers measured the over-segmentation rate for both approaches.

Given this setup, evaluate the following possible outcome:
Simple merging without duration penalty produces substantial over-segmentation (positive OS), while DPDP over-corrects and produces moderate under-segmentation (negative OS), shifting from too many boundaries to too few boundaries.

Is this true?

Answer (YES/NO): NO